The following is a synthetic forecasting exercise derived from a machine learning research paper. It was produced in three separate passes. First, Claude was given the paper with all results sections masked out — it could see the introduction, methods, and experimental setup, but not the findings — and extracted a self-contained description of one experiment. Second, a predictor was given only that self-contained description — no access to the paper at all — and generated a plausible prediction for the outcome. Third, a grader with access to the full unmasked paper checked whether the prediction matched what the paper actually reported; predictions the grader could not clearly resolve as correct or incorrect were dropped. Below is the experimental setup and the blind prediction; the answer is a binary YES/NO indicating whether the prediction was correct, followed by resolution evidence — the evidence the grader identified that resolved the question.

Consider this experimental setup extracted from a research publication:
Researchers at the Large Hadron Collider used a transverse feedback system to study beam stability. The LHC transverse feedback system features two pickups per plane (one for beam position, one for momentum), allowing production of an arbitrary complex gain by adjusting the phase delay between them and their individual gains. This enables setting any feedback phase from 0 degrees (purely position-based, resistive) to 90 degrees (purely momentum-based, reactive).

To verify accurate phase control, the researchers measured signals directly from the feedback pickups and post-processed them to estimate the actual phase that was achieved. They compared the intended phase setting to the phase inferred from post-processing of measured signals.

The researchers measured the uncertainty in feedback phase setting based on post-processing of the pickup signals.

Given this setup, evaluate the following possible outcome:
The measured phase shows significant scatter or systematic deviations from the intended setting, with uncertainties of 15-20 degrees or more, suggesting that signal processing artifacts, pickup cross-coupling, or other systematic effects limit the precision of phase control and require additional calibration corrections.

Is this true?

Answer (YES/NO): NO